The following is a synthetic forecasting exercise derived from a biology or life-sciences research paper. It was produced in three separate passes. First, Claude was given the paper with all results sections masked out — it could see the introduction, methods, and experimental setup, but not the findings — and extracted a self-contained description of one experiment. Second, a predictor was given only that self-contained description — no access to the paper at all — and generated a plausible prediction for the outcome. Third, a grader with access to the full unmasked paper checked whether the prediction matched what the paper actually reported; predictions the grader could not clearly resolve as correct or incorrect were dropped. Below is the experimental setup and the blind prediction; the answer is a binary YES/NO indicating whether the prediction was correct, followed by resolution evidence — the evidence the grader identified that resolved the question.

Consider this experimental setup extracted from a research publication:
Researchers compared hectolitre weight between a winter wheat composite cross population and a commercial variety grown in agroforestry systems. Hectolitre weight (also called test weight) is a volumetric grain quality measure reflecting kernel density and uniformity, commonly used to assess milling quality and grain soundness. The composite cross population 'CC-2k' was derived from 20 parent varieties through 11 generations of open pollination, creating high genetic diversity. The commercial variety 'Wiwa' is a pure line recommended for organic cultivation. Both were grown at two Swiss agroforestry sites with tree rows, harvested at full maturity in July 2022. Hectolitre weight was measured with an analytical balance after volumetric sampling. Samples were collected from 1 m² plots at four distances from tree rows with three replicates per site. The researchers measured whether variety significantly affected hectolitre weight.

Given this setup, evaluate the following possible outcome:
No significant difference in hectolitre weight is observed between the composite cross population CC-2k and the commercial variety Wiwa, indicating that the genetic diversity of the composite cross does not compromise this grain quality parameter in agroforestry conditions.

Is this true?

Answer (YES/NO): NO